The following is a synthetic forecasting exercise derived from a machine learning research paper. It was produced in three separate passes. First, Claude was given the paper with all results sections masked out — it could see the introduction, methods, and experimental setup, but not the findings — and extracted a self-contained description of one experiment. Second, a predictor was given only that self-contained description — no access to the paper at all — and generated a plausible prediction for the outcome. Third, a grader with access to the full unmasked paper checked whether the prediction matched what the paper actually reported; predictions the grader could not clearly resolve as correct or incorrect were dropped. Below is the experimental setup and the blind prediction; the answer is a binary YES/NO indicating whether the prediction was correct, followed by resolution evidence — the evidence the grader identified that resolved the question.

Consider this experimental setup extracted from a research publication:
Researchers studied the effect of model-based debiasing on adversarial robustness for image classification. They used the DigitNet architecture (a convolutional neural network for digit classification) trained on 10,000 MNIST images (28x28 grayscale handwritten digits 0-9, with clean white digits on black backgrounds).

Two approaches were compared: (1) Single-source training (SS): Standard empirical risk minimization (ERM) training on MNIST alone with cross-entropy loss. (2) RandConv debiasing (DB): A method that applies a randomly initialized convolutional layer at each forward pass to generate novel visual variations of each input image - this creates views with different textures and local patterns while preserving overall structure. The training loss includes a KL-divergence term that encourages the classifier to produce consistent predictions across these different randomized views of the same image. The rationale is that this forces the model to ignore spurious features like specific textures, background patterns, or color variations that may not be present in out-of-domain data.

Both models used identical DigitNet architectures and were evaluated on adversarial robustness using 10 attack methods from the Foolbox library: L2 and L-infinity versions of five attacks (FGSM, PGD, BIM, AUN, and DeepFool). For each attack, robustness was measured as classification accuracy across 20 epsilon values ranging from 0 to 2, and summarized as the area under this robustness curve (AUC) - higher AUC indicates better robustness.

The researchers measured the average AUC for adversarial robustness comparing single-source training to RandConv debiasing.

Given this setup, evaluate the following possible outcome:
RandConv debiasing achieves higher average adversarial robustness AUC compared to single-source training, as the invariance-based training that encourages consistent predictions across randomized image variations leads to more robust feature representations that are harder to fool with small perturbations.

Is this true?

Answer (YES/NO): YES